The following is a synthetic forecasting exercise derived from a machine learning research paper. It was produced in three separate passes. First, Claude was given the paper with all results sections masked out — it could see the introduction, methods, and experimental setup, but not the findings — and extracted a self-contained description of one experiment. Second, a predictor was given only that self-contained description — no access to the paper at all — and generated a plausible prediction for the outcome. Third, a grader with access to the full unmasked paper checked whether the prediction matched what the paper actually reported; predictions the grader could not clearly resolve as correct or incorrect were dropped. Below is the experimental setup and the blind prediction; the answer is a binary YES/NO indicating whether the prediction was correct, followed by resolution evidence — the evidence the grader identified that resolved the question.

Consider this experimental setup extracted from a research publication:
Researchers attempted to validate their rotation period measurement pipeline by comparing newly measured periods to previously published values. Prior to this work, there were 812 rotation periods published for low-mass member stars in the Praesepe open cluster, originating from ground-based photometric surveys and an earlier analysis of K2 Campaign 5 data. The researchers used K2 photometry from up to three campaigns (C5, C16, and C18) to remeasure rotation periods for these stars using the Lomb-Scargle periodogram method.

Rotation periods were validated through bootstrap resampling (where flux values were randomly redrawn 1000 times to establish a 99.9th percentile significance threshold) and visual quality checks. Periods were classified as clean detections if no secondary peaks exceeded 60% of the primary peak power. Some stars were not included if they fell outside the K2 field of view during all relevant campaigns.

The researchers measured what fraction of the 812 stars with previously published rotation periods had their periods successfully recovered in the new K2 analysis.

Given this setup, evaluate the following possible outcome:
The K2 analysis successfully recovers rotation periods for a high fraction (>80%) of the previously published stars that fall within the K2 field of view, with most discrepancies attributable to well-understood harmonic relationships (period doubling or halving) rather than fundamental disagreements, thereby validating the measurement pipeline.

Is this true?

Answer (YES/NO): NO